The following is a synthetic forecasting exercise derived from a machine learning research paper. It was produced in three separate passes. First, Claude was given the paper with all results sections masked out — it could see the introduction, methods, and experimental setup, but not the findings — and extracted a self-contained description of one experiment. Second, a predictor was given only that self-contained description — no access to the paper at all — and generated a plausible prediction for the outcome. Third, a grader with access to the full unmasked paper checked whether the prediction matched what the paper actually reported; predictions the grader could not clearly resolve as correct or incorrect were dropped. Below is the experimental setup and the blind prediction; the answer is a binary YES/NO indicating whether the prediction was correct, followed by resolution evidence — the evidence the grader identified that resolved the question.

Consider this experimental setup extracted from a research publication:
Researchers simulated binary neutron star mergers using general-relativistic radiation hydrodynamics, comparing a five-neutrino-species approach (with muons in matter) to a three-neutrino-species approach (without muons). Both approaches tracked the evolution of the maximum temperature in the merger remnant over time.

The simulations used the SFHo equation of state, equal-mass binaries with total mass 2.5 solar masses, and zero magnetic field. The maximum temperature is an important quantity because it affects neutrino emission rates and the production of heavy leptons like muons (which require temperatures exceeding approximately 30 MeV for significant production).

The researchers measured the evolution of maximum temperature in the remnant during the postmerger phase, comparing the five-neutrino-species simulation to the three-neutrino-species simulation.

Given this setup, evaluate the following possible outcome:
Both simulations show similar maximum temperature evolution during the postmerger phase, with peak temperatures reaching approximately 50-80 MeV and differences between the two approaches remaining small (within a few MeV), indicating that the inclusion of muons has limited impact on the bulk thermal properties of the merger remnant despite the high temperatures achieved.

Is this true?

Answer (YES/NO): NO